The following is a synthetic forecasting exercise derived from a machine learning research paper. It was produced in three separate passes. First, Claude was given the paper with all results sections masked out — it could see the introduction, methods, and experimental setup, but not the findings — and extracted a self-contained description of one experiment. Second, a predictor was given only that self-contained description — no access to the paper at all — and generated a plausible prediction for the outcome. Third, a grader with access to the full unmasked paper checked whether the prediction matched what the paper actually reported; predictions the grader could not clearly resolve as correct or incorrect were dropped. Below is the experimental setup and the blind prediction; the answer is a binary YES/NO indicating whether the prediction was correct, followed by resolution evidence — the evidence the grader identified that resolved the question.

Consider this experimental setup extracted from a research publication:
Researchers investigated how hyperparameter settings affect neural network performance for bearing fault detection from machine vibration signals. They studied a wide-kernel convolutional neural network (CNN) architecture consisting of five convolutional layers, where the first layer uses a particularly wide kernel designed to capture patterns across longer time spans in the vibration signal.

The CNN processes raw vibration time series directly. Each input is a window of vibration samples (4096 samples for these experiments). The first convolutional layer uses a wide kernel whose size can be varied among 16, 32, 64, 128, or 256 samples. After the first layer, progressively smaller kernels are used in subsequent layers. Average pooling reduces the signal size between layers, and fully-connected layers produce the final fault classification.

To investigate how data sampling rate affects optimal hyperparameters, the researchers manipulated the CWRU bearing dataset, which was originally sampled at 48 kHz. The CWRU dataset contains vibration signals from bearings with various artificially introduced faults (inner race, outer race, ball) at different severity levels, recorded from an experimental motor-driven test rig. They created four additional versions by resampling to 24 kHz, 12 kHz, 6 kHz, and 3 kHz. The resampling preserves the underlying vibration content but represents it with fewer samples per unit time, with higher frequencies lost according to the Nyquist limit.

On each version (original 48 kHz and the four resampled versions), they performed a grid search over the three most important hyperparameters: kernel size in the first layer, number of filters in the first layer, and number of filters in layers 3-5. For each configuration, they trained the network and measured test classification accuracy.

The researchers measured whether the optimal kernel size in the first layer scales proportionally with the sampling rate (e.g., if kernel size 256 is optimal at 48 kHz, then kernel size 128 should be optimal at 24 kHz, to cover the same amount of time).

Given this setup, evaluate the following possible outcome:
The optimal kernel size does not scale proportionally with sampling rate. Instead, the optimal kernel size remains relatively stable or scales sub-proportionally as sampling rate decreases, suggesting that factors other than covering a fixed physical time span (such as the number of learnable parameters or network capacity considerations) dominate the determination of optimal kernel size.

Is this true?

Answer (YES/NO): YES